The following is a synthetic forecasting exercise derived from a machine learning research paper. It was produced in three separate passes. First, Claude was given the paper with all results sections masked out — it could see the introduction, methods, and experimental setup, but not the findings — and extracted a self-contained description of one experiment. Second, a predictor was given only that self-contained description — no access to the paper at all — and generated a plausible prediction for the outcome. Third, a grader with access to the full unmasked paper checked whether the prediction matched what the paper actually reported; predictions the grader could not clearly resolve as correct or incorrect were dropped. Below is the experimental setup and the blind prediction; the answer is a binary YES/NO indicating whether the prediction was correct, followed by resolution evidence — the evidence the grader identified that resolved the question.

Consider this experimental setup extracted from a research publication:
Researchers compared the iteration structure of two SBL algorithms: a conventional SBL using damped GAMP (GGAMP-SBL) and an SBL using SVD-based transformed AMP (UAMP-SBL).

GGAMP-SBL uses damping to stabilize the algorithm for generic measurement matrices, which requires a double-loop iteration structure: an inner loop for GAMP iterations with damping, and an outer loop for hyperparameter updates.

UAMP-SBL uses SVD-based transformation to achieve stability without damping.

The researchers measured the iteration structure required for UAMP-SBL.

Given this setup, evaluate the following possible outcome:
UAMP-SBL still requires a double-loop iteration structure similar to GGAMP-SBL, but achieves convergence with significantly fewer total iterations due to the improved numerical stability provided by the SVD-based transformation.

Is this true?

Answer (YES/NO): NO